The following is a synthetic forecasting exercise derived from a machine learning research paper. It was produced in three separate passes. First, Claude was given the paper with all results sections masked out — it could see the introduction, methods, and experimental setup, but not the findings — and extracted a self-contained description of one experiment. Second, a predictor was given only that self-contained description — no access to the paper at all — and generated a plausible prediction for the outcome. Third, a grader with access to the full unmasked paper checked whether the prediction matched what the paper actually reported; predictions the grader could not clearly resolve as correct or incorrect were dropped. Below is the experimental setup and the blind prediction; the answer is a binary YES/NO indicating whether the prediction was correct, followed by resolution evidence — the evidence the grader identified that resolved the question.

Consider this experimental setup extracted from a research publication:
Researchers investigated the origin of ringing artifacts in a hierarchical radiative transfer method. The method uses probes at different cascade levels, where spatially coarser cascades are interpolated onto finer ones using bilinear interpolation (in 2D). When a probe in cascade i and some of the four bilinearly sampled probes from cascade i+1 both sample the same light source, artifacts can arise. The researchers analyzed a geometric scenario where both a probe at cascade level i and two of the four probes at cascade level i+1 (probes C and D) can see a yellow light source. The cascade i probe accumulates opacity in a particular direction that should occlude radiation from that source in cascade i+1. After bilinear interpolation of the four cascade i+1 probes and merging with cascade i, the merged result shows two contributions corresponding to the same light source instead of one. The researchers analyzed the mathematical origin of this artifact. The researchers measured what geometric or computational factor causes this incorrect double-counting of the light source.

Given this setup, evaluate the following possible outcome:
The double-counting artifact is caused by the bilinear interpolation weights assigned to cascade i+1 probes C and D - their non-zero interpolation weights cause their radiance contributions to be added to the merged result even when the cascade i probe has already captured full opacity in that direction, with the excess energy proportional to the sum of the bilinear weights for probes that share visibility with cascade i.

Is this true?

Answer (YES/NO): NO